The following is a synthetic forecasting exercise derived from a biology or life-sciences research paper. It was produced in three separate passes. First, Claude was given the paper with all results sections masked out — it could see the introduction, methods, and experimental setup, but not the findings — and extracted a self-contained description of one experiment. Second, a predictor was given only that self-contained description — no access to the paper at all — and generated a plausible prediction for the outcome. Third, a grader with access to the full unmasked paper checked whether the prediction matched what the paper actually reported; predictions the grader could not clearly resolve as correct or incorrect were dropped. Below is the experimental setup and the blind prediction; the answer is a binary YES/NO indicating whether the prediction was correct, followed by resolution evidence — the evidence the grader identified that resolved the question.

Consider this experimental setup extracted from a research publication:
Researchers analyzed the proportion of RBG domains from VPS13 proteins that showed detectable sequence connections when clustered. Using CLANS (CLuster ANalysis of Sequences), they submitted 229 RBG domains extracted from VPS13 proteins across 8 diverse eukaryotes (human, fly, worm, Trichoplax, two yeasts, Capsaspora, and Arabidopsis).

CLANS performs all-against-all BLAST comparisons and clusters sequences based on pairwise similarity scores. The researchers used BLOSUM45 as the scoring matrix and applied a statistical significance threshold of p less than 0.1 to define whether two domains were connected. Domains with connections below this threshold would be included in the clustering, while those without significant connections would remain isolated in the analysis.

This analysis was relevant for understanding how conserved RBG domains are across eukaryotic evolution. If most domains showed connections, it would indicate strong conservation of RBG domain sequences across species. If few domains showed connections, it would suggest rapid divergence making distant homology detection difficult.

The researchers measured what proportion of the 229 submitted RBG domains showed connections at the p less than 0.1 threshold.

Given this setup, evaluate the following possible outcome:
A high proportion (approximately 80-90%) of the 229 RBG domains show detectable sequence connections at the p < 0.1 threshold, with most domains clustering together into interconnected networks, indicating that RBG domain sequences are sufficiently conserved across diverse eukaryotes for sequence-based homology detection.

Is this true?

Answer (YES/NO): NO